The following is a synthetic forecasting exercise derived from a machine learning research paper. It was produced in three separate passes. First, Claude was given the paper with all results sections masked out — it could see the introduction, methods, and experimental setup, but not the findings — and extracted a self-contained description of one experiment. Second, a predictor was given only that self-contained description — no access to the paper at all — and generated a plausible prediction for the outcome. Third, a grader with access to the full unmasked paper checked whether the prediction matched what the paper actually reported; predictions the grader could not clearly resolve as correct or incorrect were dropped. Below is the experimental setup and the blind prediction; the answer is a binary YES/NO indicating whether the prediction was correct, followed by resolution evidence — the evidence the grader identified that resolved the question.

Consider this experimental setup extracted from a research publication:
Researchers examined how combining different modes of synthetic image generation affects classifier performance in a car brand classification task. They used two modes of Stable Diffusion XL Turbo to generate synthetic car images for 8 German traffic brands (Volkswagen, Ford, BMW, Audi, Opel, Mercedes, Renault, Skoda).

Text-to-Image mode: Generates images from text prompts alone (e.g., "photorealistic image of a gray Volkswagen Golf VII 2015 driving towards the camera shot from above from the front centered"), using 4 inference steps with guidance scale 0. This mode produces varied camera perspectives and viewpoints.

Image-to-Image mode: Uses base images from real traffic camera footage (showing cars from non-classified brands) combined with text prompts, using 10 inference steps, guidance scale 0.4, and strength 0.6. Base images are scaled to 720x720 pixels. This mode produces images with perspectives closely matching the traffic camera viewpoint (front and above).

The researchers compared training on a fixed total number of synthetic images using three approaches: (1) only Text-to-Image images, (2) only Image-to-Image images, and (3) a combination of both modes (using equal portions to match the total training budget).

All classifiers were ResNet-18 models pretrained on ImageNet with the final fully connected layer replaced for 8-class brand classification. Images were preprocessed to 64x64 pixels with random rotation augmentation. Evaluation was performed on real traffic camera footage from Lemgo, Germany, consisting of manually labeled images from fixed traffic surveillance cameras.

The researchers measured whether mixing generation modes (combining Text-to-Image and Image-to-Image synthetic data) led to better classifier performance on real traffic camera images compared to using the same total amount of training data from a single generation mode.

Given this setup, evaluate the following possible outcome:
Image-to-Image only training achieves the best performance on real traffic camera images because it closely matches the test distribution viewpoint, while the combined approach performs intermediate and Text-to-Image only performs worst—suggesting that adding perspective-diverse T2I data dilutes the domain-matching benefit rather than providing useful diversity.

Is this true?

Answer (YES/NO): NO